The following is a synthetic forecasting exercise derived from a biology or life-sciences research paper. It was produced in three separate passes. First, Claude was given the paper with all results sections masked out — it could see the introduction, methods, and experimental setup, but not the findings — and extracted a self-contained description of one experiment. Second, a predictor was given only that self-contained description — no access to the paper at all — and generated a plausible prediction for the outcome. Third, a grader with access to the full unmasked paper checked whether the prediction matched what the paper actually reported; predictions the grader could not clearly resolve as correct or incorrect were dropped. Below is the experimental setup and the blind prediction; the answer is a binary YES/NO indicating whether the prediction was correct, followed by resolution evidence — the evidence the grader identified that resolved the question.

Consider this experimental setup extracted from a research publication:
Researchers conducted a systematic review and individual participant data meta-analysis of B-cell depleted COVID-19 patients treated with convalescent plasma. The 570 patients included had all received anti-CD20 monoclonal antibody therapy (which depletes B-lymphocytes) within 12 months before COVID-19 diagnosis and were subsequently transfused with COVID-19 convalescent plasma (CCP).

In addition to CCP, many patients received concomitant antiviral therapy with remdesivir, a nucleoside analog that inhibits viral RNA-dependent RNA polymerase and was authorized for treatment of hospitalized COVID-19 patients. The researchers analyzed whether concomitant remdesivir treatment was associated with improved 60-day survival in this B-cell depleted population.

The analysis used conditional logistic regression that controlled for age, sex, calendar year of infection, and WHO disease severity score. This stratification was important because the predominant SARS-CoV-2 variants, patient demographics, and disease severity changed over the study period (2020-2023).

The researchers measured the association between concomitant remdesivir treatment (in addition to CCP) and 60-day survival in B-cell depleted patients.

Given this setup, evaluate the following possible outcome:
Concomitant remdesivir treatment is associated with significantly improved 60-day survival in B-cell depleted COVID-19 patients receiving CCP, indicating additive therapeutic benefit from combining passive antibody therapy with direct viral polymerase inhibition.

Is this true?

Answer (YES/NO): NO